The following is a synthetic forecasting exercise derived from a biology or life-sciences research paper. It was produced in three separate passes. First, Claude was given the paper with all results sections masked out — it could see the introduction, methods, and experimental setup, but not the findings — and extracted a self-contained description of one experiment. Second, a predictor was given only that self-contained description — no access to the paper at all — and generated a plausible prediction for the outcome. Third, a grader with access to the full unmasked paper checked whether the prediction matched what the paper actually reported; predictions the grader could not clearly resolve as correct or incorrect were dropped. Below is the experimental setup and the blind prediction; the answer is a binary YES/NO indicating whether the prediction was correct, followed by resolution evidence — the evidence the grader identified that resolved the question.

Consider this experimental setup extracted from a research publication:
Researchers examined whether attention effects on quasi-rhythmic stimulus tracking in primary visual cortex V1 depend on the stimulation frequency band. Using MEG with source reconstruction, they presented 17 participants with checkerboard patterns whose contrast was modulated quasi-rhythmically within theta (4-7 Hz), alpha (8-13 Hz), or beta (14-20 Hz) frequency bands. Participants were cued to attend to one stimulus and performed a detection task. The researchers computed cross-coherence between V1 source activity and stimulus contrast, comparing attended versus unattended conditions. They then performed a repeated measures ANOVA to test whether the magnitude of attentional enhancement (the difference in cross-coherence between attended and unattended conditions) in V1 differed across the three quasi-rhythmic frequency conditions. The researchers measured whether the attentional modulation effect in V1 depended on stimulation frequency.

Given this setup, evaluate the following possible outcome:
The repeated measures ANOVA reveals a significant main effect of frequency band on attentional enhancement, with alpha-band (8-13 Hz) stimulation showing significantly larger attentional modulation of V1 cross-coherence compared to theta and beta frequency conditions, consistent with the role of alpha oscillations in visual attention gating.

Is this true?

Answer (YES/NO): NO